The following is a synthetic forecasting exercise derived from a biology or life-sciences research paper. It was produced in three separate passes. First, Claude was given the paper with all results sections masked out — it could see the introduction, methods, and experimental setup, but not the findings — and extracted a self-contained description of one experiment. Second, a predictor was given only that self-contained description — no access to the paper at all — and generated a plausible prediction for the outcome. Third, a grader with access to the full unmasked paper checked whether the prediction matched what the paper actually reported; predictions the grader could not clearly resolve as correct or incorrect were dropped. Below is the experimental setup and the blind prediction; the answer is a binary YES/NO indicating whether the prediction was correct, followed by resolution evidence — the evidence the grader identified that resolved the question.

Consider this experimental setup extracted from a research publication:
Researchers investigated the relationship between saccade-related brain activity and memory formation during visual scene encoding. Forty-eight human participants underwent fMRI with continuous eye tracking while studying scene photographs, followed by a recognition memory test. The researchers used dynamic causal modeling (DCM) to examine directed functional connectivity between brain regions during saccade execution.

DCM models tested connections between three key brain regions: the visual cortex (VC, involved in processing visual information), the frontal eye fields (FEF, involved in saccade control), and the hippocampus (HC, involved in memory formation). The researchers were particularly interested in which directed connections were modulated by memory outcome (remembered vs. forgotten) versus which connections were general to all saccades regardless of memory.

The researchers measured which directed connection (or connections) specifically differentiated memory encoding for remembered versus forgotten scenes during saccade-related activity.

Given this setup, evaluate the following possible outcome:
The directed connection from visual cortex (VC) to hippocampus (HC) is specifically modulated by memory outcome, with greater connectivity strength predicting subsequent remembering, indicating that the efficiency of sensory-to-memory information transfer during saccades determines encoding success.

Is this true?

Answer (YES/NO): NO